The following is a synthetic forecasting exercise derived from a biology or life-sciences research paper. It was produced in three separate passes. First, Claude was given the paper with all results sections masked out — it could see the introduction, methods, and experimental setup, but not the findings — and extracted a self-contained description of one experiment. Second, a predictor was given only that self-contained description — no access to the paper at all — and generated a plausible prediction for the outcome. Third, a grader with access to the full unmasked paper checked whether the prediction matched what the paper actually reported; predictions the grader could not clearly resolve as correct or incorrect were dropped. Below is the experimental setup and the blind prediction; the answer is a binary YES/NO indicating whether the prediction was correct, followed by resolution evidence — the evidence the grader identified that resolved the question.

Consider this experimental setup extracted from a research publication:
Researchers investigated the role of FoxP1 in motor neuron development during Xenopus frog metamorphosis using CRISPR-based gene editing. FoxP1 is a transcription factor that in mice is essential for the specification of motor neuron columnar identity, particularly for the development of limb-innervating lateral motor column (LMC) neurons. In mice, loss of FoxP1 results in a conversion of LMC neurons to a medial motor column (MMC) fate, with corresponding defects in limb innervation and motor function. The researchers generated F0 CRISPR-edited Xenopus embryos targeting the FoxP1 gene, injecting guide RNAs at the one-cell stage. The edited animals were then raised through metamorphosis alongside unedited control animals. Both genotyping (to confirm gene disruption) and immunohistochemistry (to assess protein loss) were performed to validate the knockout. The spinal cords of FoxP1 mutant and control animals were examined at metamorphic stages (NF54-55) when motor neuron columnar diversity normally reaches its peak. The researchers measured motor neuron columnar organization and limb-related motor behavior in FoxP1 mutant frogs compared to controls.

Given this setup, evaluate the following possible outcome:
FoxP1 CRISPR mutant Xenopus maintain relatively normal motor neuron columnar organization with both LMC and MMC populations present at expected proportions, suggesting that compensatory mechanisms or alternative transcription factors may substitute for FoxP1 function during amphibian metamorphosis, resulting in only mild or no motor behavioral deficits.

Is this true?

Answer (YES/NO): NO